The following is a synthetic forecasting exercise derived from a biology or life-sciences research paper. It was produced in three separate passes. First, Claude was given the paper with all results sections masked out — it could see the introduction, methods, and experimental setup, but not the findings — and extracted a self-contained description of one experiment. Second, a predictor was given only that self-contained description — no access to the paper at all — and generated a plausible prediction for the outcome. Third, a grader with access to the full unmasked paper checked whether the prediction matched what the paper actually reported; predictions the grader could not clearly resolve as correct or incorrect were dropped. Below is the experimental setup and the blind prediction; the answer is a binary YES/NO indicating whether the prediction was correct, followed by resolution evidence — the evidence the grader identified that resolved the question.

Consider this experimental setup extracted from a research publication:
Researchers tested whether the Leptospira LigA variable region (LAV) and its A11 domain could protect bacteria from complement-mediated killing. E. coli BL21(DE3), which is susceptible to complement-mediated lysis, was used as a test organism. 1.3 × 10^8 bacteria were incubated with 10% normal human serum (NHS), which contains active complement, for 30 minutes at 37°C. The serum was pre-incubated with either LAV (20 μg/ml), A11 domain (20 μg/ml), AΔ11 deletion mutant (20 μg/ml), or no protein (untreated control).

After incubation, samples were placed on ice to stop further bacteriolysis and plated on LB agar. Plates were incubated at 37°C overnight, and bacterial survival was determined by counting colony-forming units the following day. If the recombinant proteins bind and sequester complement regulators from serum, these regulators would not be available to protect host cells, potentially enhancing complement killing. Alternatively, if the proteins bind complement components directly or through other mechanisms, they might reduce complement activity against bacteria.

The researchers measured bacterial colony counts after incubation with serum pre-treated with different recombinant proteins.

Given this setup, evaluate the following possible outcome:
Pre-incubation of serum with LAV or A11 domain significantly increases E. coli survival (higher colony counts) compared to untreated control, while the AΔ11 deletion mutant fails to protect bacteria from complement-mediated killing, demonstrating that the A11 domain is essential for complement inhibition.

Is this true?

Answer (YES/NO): YES